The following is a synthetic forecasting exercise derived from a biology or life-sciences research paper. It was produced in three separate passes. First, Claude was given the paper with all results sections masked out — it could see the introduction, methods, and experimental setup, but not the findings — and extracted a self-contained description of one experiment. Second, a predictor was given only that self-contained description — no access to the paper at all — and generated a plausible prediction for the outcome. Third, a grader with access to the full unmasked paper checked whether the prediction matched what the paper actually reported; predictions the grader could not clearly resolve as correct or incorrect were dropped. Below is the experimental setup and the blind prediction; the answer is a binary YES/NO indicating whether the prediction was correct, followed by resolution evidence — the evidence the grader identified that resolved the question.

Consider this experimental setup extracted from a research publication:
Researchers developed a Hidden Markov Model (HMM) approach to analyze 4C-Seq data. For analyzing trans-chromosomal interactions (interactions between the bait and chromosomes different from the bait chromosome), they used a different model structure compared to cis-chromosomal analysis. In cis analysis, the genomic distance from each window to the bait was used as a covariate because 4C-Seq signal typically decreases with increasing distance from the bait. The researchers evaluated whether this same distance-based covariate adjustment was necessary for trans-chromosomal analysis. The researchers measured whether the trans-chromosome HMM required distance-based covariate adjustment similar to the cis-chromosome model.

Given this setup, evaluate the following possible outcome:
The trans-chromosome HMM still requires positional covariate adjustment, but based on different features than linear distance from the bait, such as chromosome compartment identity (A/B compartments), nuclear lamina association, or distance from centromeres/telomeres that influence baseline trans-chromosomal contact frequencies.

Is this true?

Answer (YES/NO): NO